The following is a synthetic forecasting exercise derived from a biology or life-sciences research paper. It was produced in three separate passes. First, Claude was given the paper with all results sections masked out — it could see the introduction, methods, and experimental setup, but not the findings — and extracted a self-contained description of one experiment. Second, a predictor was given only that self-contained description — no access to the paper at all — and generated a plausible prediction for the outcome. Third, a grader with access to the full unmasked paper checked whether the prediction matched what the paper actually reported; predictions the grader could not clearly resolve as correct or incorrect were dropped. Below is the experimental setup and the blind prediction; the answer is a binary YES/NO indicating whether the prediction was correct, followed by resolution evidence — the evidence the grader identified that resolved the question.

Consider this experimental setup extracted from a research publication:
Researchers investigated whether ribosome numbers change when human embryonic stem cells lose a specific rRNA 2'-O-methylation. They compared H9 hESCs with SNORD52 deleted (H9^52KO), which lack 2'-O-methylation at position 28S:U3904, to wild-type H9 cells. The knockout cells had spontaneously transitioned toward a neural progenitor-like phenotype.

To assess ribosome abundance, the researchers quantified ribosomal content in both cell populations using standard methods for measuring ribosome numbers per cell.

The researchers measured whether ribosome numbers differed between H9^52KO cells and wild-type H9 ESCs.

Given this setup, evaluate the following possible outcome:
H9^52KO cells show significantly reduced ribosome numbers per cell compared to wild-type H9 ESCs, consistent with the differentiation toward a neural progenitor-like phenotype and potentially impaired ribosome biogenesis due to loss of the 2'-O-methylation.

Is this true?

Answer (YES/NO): NO